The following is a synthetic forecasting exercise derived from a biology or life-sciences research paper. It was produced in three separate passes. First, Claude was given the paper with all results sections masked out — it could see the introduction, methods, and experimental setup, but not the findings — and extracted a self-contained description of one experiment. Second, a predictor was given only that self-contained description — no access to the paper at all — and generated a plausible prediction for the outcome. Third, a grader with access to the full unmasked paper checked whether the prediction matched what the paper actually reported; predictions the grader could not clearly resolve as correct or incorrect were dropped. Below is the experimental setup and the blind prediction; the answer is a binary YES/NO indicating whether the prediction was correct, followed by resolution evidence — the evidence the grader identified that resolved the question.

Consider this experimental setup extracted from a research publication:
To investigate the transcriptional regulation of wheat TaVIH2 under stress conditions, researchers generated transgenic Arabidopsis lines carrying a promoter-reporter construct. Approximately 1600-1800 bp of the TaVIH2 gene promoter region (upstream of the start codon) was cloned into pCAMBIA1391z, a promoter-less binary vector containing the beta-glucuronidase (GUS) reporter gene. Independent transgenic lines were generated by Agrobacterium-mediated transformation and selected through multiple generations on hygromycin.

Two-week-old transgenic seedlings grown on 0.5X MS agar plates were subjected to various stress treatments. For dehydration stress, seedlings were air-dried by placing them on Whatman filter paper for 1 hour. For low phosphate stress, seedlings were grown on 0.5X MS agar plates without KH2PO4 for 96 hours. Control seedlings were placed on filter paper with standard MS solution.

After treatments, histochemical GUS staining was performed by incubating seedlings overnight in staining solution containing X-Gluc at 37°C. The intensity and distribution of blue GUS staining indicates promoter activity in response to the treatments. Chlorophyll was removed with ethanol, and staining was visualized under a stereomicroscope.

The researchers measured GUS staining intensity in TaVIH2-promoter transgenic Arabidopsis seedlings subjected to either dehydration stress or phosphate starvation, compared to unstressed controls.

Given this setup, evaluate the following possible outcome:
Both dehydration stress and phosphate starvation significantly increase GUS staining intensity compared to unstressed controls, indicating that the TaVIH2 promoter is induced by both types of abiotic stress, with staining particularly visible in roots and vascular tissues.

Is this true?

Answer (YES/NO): NO